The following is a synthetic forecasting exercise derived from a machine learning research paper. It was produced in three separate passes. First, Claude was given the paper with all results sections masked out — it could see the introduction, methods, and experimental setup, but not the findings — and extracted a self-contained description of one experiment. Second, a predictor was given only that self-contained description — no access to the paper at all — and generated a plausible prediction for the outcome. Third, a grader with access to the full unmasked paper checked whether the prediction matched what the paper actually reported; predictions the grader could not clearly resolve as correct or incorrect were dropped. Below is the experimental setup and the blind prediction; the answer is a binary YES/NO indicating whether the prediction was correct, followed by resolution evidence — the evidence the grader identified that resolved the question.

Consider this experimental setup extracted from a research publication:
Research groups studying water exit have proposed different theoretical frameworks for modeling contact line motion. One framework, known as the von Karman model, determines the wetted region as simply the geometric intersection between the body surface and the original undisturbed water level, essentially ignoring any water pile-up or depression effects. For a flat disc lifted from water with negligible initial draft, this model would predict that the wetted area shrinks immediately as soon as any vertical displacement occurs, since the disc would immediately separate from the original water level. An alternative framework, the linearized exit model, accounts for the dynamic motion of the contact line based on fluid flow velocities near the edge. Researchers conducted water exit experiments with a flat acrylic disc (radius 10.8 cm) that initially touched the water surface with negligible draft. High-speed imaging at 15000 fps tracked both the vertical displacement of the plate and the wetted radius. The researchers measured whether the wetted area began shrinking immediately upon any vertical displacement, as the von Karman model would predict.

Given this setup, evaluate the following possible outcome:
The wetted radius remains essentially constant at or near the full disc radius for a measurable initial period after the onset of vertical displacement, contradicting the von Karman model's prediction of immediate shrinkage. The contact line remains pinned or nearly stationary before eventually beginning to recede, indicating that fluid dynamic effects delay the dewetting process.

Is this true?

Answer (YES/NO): YES